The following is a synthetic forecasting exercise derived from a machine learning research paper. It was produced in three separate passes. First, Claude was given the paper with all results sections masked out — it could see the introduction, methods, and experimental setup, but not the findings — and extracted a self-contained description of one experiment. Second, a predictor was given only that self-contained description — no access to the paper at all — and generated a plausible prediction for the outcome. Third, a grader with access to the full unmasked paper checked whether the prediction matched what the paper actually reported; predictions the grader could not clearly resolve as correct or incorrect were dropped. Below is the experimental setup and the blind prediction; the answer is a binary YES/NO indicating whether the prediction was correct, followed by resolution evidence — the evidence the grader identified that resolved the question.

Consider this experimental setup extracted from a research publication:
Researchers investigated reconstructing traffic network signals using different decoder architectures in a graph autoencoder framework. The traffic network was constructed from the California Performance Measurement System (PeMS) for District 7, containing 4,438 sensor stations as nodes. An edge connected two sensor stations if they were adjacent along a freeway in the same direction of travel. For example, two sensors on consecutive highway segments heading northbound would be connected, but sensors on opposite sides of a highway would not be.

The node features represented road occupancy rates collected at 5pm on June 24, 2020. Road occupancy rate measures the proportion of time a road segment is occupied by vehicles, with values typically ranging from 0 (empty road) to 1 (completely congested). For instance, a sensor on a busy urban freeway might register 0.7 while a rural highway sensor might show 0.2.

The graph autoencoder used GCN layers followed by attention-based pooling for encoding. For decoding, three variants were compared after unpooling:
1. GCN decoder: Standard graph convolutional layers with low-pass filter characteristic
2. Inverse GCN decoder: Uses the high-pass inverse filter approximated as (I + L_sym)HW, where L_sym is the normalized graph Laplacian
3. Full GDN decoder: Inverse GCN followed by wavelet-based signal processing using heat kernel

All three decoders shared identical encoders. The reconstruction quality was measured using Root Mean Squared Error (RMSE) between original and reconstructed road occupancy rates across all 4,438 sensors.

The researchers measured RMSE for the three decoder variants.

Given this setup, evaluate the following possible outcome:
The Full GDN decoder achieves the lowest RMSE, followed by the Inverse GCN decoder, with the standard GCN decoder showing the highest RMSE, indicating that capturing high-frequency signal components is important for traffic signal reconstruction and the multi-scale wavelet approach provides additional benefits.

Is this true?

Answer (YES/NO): NO